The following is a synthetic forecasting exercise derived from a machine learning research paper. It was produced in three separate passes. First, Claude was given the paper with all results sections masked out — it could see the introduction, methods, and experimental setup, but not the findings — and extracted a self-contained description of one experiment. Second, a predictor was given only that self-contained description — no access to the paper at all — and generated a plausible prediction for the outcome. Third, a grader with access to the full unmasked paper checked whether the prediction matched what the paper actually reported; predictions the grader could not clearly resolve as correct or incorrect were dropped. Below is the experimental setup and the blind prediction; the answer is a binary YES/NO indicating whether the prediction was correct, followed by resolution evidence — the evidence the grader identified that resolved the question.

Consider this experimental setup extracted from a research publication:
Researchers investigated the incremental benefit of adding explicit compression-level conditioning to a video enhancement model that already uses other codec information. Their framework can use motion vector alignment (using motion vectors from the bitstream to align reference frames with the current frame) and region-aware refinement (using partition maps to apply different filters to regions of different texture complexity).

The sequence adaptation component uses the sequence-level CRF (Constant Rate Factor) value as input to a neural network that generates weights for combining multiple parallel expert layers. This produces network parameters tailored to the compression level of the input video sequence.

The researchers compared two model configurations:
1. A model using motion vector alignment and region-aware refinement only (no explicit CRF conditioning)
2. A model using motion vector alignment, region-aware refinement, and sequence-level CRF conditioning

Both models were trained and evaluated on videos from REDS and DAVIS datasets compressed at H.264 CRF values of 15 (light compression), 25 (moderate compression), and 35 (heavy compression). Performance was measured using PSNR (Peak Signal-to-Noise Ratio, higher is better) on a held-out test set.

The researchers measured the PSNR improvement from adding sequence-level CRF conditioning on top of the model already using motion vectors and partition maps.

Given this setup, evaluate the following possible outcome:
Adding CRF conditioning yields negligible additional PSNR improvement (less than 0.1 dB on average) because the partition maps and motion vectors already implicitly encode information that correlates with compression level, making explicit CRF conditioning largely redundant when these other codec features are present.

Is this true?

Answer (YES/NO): YES